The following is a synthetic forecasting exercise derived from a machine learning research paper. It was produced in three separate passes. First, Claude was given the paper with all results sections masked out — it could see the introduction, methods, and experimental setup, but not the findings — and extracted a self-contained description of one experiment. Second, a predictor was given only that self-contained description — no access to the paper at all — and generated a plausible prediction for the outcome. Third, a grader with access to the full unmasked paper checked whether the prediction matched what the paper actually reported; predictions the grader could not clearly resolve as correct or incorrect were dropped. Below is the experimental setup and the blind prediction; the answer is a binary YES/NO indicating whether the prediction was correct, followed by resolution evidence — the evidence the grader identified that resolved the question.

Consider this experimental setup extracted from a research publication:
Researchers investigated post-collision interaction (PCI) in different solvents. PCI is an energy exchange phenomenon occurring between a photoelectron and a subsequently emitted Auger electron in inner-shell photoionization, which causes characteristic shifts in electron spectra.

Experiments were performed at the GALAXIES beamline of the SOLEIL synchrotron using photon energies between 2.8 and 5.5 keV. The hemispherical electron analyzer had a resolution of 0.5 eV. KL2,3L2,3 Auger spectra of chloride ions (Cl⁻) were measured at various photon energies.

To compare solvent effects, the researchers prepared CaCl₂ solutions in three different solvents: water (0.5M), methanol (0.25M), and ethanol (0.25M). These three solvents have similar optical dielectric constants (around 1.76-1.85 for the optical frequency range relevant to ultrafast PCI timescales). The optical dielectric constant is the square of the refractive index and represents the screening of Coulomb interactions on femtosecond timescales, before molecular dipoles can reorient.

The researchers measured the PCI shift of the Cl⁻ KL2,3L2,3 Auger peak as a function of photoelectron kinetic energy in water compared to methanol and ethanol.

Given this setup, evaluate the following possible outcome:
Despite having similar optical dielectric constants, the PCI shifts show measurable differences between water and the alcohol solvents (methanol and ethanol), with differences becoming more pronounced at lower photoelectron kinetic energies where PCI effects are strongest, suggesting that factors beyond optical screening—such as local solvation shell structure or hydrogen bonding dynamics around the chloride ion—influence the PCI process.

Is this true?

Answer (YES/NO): NO